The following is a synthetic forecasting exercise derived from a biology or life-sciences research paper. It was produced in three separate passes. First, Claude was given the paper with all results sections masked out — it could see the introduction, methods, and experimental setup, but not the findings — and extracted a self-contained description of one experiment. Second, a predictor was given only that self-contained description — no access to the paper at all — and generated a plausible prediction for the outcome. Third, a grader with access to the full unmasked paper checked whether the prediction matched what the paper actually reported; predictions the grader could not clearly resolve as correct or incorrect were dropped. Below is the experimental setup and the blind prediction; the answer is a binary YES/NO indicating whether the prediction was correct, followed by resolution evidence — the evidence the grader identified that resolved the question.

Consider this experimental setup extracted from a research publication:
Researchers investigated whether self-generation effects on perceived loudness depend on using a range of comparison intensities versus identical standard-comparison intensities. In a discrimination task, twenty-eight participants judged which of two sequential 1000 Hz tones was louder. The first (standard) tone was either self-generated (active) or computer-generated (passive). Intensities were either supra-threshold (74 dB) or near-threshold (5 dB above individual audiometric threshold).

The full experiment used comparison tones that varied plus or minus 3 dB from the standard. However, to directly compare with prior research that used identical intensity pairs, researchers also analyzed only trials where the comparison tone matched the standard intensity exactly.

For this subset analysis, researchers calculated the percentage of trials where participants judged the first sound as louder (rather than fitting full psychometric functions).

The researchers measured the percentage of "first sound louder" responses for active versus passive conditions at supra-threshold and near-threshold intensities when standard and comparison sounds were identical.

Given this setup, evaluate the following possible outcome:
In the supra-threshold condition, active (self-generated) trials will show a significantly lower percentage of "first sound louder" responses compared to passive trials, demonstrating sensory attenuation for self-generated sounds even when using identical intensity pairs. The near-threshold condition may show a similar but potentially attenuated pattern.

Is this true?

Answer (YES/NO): NO